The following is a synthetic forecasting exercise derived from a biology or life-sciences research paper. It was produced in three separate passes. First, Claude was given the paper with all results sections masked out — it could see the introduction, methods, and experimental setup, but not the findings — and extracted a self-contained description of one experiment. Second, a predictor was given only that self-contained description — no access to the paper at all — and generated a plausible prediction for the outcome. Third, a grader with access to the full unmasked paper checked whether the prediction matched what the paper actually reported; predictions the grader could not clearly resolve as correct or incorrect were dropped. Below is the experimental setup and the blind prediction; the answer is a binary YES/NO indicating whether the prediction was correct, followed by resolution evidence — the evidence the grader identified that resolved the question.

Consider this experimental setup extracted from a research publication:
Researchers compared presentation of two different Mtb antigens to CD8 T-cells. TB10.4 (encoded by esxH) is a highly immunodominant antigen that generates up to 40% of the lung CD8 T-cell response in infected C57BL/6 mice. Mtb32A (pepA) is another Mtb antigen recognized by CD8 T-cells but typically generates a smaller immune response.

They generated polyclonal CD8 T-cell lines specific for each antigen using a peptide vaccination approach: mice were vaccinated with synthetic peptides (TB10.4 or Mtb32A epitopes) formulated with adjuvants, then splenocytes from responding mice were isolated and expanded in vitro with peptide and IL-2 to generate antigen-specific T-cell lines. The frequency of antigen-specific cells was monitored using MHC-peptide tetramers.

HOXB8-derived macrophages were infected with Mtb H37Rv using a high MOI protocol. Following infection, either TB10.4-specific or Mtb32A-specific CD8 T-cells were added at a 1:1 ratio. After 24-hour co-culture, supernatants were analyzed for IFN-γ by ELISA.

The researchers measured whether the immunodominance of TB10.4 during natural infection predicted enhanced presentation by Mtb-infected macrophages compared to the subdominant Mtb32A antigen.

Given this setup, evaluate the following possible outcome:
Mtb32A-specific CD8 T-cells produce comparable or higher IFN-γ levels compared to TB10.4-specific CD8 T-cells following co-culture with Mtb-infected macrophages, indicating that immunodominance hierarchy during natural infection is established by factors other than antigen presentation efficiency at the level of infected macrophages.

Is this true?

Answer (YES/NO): YES